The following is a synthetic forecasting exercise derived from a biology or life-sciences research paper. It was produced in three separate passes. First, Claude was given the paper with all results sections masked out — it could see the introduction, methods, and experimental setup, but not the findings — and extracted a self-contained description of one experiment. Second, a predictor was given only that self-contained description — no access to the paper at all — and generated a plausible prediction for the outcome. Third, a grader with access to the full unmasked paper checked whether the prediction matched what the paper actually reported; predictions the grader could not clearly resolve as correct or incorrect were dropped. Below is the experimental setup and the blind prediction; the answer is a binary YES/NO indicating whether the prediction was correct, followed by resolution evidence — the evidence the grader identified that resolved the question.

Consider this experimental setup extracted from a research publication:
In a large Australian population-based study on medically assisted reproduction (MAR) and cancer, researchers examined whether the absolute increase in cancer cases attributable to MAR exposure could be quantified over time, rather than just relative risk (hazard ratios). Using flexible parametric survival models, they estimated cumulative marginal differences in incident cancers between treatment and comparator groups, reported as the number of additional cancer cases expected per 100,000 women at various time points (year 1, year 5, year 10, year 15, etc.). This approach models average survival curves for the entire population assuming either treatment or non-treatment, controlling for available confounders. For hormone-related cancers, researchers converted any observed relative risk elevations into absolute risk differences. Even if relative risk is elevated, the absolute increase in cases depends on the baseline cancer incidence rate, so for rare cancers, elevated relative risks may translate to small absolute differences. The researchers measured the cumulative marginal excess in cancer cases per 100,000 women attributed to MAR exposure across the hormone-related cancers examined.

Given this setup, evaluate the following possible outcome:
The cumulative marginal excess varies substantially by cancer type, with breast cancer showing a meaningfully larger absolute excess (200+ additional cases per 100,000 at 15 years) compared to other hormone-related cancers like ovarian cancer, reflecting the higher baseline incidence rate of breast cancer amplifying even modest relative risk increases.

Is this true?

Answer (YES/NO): NO